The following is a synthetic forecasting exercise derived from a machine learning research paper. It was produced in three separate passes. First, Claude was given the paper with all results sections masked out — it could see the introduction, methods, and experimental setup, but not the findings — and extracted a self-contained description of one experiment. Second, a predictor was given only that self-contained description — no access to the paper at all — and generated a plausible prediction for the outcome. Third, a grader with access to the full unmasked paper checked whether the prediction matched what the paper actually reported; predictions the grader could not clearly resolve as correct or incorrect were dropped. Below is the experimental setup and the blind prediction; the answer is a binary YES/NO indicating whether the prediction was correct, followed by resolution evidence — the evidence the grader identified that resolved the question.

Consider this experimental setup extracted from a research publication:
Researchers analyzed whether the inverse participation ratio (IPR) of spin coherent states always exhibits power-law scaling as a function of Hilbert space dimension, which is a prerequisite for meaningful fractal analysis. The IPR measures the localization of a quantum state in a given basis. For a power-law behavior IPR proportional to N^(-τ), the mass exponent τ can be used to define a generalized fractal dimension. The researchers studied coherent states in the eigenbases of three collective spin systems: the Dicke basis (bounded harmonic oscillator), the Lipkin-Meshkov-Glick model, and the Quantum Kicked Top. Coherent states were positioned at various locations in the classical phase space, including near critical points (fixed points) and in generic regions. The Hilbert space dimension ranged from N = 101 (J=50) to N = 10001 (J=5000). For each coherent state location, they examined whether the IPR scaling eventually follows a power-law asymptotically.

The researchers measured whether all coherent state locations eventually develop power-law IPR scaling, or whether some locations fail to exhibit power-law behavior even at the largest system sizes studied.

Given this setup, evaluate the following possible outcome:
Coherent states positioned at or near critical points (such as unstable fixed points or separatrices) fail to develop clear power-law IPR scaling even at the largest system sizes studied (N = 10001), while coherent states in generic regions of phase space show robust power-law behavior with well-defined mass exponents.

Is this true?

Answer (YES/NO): NO